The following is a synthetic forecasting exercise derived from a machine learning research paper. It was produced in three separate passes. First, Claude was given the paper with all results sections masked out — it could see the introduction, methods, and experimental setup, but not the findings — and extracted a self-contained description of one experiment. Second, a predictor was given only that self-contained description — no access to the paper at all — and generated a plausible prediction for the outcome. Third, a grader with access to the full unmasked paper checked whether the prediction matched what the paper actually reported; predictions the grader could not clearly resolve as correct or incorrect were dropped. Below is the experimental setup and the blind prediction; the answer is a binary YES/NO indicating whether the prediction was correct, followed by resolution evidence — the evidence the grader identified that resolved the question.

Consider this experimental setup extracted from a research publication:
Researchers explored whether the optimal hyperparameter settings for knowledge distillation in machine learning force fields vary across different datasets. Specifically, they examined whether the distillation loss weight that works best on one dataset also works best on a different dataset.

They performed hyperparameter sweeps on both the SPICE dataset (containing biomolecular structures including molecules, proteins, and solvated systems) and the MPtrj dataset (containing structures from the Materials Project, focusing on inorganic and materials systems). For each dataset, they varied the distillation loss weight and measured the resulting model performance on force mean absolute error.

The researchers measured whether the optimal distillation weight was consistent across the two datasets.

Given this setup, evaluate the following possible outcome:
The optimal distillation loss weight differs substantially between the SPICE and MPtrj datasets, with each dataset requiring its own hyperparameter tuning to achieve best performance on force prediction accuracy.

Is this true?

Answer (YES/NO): YES